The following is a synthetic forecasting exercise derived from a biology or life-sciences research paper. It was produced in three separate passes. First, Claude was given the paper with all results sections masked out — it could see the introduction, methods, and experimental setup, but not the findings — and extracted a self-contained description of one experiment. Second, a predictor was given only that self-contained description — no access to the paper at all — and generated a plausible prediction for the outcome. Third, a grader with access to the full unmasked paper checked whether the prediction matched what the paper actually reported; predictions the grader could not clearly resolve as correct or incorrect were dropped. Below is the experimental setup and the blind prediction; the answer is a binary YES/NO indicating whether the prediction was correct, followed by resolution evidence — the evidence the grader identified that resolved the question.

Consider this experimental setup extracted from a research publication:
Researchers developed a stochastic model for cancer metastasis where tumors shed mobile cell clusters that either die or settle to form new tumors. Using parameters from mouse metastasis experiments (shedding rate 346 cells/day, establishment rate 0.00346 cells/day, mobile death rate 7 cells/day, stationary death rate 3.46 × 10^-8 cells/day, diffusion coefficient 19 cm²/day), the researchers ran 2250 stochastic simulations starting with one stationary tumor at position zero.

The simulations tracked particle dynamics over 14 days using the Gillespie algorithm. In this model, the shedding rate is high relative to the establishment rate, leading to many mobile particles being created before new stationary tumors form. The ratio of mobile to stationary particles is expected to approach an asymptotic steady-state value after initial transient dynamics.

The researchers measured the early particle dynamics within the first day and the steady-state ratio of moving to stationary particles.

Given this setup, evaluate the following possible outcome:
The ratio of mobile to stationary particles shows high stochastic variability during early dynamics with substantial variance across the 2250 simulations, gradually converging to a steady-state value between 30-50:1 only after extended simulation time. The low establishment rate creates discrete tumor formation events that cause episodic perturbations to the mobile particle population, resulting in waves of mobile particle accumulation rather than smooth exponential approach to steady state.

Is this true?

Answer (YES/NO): NO